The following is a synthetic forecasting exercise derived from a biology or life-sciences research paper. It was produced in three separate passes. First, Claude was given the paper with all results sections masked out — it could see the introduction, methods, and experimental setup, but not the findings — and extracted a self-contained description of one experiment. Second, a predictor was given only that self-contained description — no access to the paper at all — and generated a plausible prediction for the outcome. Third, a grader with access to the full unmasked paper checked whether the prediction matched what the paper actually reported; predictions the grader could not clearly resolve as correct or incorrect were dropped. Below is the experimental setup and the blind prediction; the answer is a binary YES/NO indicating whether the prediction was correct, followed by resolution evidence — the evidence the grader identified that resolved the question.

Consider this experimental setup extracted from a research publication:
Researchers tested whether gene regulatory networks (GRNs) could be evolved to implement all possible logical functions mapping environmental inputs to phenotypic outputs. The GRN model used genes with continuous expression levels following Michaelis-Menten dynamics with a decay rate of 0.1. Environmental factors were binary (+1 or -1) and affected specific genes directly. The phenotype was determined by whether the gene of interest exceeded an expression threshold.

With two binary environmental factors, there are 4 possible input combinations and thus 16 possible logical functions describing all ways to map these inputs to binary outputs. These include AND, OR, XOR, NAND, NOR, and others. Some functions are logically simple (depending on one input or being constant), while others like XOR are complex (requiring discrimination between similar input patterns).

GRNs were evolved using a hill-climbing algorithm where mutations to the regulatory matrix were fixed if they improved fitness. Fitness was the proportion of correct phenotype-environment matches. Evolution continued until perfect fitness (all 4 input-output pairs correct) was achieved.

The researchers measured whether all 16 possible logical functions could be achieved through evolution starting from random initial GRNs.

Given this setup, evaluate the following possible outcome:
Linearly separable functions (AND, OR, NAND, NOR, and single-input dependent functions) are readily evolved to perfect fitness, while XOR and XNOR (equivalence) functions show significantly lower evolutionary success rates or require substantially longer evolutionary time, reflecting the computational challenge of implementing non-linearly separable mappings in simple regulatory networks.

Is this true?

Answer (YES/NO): YES